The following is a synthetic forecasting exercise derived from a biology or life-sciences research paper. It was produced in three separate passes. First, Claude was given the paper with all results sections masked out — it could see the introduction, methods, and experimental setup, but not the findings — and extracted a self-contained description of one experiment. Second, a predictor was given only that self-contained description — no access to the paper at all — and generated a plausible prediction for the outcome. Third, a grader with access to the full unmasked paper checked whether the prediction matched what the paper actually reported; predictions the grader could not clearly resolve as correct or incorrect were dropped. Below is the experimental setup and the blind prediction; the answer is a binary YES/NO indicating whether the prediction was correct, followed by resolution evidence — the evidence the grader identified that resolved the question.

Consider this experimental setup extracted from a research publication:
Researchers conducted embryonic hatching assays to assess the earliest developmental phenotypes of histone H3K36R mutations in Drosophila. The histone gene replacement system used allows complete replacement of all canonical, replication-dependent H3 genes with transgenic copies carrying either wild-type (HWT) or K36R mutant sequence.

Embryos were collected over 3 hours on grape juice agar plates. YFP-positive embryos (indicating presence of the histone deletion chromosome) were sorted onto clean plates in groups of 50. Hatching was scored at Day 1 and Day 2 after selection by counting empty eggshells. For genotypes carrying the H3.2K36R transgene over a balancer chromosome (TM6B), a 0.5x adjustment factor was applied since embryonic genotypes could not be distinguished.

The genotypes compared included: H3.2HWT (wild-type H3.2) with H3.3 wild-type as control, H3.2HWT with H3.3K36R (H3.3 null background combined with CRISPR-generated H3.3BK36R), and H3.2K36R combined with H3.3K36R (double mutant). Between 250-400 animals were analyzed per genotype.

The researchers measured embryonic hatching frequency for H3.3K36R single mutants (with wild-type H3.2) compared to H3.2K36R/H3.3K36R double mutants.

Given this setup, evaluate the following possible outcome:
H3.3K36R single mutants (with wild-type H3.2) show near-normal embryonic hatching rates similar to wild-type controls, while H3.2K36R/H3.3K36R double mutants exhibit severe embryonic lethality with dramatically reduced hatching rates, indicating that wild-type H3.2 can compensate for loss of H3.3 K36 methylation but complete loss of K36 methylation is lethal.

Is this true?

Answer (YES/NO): YES